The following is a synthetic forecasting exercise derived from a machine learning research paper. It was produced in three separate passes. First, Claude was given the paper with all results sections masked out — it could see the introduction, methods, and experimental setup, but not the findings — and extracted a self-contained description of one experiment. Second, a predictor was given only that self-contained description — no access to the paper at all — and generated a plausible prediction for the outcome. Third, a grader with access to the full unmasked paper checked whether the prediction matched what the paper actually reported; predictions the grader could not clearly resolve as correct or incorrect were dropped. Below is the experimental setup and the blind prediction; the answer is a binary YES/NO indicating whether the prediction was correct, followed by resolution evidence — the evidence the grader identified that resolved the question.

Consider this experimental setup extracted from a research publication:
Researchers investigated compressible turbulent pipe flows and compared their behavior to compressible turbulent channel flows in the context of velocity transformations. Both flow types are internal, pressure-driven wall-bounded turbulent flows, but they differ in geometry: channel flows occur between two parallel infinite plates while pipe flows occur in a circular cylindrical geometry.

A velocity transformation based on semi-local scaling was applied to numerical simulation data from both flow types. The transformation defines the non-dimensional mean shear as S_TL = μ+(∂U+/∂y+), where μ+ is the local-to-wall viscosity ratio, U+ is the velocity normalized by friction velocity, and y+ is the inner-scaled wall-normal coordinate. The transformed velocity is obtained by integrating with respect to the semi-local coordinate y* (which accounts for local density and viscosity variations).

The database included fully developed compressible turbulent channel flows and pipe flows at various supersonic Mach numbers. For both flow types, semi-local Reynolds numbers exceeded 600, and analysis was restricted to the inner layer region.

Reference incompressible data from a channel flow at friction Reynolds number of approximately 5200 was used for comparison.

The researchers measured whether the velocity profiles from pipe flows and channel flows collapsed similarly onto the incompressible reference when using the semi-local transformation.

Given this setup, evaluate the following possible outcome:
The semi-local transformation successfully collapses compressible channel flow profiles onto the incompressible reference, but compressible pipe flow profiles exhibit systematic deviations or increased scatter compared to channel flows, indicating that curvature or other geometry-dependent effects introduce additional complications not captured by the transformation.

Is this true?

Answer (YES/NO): NO